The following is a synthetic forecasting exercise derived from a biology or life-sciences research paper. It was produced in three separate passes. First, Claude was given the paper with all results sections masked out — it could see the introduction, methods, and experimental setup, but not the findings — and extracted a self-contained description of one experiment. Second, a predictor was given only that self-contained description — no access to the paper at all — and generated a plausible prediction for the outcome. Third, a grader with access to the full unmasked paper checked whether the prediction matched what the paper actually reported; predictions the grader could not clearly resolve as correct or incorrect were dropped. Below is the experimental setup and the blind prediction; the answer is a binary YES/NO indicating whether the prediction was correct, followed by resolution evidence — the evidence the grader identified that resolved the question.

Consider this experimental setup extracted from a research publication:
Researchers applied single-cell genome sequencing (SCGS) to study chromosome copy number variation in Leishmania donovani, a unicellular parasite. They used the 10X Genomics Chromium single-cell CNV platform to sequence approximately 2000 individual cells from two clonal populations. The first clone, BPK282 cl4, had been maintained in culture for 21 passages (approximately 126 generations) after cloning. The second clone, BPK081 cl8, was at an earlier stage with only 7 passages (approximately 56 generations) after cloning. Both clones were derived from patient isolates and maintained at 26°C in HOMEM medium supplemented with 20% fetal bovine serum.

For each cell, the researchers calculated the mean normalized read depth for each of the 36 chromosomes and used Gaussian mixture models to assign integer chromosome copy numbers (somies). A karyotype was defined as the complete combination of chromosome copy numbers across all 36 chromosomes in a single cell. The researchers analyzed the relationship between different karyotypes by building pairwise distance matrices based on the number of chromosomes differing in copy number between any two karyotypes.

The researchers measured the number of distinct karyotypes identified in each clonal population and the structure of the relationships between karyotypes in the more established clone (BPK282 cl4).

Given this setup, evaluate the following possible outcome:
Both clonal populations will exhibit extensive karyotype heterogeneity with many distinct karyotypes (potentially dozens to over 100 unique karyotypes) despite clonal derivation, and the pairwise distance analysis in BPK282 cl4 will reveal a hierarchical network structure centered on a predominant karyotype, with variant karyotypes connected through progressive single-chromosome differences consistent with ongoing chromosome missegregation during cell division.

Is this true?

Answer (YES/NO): YES